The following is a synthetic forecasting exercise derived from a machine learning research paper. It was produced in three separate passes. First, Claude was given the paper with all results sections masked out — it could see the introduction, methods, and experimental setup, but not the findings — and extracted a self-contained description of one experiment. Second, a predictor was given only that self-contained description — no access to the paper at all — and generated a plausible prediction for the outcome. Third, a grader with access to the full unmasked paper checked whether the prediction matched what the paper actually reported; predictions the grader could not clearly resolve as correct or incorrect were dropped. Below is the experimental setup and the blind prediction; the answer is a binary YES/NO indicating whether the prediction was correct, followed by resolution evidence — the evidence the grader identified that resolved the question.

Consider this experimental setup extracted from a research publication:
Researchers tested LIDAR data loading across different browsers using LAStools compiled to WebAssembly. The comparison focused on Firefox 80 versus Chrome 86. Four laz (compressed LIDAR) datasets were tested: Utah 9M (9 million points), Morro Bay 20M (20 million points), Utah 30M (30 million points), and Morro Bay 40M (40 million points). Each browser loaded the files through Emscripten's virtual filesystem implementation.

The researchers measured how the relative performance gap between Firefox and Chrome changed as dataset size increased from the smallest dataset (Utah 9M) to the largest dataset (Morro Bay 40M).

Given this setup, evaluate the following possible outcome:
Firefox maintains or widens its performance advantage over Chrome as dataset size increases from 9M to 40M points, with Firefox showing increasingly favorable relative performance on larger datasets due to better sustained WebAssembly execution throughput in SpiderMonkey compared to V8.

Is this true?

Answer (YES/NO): NO